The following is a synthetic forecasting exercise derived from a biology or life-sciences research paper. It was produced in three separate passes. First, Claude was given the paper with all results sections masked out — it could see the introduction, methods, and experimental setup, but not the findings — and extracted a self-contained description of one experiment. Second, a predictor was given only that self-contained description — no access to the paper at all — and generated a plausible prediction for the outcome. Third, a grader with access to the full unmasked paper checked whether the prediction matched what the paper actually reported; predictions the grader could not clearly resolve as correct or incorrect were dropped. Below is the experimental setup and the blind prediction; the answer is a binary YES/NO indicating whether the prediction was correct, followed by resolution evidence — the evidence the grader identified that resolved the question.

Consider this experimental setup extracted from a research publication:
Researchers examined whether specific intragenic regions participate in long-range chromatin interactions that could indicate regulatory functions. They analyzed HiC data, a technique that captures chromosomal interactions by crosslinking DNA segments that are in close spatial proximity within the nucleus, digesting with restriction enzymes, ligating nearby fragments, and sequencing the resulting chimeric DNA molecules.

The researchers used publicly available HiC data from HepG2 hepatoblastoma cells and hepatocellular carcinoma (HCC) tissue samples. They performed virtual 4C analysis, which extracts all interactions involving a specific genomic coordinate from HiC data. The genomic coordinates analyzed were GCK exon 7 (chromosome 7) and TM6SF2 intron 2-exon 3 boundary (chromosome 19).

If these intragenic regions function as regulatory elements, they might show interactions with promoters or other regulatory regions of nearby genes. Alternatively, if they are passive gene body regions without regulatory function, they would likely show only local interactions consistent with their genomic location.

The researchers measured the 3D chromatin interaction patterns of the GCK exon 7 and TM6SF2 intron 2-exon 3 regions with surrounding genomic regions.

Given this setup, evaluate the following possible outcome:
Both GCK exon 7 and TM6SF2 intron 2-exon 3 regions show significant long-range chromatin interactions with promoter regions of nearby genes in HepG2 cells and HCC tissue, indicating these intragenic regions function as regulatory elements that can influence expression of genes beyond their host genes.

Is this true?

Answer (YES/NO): NO